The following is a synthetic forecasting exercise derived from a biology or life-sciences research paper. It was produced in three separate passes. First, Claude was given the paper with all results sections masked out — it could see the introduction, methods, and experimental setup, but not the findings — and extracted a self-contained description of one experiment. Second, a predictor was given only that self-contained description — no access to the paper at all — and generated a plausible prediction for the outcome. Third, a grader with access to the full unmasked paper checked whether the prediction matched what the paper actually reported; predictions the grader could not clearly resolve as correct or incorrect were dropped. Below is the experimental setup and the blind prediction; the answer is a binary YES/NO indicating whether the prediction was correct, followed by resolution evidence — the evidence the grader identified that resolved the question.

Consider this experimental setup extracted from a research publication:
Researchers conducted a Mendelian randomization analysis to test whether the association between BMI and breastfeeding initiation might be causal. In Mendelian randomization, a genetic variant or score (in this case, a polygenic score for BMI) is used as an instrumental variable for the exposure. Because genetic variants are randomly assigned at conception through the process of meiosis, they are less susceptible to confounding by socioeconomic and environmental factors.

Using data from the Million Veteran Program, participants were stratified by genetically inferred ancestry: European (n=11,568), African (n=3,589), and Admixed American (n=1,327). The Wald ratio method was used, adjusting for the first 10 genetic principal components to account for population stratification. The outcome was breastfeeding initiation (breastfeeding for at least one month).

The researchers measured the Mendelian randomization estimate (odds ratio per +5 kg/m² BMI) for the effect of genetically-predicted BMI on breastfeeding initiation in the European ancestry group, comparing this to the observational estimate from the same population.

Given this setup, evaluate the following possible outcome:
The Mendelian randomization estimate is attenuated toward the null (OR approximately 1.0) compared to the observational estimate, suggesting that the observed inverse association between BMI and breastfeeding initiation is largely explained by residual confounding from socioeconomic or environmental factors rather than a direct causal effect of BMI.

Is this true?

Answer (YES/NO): NO